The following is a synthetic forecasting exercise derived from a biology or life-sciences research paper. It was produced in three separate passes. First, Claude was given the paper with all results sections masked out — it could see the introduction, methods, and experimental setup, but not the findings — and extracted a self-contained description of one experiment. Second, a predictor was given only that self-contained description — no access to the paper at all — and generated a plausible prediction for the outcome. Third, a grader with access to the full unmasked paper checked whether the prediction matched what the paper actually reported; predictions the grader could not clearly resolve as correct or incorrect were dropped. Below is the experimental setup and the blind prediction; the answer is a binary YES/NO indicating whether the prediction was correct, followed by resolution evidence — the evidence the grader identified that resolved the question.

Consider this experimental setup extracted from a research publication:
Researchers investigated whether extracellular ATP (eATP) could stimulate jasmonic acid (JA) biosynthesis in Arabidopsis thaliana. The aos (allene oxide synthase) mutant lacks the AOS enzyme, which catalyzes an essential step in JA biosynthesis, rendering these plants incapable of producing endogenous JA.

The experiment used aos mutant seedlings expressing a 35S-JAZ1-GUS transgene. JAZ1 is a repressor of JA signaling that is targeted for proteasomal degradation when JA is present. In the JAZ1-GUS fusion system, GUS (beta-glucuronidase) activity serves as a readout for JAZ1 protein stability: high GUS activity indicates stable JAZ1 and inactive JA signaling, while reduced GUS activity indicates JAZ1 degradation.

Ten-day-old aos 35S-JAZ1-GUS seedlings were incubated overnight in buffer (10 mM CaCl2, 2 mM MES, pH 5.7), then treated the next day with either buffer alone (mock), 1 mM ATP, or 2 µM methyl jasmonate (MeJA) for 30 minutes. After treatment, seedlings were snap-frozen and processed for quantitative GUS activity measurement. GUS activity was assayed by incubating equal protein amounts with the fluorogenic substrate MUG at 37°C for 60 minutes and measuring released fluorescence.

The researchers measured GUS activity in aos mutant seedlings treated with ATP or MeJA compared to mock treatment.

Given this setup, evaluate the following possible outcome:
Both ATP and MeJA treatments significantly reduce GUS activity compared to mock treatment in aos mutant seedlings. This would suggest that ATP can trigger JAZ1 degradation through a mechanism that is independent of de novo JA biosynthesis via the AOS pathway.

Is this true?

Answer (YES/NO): NO